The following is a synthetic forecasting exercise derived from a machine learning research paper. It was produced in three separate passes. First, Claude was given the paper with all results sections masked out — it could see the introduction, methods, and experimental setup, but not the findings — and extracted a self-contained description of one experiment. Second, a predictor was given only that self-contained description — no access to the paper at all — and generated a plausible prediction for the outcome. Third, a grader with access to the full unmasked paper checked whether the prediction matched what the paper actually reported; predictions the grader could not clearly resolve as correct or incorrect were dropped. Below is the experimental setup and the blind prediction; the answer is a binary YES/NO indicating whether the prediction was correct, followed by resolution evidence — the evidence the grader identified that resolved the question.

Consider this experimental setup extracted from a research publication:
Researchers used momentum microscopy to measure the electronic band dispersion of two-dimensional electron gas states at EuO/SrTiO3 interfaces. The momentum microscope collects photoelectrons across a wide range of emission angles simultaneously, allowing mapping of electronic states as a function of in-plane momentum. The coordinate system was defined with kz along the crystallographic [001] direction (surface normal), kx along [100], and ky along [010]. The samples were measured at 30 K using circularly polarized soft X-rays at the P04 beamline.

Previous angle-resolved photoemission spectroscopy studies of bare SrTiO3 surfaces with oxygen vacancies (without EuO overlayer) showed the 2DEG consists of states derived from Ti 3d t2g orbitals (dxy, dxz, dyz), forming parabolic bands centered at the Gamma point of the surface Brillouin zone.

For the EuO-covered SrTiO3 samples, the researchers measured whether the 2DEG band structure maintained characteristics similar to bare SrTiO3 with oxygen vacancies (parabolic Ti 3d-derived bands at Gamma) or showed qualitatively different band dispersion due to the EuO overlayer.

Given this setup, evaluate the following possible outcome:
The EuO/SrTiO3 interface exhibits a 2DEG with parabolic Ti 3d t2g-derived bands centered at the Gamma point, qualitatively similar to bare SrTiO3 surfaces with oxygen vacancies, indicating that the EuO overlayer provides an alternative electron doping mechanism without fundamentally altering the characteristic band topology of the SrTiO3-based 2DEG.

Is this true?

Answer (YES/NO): YES